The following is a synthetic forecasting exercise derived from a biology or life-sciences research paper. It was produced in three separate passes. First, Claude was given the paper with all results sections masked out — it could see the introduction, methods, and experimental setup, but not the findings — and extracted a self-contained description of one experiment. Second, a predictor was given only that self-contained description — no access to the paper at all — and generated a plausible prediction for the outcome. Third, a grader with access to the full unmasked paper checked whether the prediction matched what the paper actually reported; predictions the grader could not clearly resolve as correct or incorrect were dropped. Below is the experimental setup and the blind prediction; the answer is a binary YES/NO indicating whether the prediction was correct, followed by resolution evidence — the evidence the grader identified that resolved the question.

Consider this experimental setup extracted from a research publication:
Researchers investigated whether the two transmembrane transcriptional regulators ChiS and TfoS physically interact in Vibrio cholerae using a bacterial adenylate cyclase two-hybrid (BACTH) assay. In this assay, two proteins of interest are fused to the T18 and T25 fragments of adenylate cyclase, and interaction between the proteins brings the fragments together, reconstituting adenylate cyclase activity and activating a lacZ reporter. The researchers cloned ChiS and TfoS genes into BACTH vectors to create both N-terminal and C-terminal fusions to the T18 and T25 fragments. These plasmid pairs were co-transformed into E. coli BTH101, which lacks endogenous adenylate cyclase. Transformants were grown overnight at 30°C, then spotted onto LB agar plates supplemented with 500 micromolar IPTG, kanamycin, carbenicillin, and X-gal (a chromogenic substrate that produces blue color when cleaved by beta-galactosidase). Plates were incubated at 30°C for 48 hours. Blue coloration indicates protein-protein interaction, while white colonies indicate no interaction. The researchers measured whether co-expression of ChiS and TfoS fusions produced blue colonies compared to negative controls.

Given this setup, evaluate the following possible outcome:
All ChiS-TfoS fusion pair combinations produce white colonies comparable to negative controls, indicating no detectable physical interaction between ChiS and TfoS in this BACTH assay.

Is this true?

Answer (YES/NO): NO